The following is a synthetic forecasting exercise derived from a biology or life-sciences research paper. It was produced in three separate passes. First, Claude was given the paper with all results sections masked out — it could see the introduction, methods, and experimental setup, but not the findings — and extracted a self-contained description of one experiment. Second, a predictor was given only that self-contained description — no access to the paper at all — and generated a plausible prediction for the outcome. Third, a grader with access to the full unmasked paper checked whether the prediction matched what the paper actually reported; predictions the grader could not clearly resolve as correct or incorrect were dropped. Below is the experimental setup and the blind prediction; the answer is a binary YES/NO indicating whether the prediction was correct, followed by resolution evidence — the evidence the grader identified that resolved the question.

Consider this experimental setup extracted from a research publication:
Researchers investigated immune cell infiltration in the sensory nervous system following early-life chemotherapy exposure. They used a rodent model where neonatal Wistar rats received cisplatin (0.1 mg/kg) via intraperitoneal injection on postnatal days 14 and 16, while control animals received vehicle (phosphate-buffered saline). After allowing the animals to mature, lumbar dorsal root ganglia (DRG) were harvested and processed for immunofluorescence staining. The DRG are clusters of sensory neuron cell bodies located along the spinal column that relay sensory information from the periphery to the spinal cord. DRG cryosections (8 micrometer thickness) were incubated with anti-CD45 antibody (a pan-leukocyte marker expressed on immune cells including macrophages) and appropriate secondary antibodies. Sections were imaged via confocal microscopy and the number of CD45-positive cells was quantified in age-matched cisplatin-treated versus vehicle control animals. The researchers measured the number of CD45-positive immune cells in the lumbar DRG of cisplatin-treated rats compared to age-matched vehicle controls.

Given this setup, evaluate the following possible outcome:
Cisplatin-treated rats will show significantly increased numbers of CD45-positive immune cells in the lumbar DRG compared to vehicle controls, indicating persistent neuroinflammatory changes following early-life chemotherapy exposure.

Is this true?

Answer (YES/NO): YES